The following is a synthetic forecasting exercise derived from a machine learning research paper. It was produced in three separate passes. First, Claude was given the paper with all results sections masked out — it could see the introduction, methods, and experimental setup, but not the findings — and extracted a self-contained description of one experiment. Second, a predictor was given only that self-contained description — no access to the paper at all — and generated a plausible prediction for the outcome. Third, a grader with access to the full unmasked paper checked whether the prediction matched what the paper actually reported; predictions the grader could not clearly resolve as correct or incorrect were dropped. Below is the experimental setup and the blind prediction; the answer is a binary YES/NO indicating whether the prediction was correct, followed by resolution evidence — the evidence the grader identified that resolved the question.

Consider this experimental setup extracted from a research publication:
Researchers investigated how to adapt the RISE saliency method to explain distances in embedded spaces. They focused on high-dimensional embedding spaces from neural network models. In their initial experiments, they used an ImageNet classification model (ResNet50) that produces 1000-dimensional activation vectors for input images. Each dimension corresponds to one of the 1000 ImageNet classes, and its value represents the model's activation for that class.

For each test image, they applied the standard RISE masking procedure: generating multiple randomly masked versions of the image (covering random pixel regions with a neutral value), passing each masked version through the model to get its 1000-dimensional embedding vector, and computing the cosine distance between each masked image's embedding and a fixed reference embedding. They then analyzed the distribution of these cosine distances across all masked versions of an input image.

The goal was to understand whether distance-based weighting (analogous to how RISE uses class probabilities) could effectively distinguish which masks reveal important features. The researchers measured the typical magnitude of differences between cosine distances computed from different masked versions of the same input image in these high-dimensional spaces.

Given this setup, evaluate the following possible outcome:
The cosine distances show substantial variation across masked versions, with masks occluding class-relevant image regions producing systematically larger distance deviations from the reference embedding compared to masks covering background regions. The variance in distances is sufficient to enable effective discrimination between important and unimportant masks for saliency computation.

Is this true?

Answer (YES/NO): NO